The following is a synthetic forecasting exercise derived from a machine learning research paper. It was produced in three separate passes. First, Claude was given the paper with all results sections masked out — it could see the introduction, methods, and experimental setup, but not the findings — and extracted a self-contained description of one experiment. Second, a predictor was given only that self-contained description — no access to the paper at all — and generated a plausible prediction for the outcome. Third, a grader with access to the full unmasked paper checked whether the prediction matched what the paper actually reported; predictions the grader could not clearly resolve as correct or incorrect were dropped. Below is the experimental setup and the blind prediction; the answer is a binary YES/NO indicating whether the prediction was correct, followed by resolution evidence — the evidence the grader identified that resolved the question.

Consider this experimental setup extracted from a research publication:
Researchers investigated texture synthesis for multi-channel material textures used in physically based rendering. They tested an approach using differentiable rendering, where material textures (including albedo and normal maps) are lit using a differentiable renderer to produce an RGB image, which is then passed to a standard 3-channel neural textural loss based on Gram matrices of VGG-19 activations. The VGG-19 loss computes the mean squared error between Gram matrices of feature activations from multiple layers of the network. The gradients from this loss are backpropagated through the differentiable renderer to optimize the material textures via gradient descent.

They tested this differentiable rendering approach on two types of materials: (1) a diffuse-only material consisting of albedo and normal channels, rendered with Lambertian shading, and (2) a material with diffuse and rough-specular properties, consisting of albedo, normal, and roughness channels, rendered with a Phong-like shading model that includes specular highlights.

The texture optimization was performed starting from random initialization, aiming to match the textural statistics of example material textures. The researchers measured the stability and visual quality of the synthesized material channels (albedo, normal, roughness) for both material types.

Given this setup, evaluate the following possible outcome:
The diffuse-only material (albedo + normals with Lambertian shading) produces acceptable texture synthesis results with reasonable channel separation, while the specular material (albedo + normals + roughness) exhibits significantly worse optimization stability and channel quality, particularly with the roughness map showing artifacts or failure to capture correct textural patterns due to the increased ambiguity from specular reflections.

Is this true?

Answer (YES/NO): YES